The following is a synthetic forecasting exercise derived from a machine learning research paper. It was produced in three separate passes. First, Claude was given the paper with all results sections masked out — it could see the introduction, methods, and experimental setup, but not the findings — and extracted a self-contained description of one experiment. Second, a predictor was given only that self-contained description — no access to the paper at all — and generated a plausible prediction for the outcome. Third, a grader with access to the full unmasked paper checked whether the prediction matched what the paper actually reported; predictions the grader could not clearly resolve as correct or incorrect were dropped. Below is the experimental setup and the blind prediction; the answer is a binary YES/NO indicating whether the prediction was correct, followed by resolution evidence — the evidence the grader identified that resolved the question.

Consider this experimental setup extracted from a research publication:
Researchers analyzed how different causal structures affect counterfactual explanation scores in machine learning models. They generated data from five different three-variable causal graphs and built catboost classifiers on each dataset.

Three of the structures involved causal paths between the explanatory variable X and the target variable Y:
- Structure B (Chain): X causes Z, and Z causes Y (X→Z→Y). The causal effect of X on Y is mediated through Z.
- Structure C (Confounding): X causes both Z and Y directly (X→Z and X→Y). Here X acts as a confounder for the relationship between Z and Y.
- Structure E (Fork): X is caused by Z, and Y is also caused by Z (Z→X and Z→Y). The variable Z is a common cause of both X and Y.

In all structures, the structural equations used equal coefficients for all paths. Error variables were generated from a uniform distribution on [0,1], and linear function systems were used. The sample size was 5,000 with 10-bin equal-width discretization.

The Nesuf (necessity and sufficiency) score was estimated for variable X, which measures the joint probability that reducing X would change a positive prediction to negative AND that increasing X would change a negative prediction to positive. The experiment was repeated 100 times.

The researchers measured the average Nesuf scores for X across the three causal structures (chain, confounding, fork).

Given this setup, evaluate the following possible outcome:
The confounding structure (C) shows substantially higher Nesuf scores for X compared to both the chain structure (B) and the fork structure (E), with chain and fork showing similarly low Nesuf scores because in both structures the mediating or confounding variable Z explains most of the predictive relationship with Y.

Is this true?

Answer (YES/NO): NO